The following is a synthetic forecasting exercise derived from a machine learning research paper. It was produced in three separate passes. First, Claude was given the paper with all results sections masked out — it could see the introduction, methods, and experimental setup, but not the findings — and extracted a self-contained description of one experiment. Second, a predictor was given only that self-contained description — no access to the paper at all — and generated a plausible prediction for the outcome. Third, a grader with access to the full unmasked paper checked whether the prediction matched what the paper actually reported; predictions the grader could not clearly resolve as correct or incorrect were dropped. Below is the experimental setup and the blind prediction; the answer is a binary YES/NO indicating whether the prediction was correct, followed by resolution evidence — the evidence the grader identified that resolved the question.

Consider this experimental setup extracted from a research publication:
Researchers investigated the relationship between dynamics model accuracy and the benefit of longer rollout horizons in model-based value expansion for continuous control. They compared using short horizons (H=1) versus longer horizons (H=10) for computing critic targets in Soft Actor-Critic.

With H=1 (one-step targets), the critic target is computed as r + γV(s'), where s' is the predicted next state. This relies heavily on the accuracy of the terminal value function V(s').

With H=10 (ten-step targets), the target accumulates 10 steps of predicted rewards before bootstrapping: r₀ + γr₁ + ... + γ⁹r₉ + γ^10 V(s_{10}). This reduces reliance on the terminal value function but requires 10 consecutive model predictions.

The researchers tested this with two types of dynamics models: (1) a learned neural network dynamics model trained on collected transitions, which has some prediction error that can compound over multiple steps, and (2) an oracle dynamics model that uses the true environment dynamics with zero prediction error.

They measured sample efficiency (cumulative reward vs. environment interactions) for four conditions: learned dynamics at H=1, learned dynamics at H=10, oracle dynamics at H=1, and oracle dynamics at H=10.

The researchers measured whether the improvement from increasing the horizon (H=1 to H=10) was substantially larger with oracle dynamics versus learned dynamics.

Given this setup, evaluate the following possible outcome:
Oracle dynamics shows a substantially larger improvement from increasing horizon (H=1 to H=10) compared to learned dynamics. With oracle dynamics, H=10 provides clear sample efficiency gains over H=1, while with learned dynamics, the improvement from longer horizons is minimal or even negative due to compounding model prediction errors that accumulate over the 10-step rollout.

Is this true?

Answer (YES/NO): NO